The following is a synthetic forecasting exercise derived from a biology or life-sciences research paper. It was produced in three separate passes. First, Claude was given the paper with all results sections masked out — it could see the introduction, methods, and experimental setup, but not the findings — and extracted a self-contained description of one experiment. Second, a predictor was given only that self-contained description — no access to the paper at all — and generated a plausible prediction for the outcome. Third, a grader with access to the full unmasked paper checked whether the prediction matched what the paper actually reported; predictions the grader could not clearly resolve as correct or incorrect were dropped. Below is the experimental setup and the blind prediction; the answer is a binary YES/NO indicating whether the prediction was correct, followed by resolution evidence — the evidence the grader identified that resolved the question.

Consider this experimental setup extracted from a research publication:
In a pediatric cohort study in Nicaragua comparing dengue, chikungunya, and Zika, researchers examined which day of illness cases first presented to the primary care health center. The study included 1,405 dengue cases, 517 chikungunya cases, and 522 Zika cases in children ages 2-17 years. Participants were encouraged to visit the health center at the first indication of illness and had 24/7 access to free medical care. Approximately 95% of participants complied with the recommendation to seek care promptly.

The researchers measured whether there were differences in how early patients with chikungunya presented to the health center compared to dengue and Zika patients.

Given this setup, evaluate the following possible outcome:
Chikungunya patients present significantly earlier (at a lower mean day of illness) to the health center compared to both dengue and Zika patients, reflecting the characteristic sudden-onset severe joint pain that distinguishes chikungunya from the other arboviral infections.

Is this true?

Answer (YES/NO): YES